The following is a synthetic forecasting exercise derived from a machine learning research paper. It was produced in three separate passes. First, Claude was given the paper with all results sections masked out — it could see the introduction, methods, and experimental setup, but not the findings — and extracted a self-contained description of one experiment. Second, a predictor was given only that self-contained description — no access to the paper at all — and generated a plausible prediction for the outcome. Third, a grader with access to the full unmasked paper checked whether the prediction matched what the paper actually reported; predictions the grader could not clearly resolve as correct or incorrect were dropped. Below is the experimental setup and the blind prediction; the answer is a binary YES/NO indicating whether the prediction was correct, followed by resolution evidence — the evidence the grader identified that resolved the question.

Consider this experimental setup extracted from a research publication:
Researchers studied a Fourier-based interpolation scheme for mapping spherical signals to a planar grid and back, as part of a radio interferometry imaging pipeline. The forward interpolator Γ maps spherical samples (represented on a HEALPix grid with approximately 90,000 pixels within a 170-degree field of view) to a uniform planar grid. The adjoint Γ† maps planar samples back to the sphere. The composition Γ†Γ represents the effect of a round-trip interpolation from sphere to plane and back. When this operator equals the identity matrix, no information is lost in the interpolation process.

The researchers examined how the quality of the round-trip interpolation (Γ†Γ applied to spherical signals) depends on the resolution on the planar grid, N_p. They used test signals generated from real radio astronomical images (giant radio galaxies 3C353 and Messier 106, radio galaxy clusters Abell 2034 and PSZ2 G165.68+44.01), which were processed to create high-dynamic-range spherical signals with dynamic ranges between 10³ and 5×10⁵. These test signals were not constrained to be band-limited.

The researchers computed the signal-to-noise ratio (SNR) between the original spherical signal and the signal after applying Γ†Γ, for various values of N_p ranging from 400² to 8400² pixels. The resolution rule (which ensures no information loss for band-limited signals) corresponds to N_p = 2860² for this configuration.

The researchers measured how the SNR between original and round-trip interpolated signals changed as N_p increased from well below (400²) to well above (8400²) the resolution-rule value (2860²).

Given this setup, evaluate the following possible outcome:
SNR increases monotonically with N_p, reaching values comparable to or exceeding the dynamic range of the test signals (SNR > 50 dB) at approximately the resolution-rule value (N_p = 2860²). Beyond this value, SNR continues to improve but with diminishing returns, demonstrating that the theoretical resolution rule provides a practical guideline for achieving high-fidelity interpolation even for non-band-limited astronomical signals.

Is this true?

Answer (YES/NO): NO